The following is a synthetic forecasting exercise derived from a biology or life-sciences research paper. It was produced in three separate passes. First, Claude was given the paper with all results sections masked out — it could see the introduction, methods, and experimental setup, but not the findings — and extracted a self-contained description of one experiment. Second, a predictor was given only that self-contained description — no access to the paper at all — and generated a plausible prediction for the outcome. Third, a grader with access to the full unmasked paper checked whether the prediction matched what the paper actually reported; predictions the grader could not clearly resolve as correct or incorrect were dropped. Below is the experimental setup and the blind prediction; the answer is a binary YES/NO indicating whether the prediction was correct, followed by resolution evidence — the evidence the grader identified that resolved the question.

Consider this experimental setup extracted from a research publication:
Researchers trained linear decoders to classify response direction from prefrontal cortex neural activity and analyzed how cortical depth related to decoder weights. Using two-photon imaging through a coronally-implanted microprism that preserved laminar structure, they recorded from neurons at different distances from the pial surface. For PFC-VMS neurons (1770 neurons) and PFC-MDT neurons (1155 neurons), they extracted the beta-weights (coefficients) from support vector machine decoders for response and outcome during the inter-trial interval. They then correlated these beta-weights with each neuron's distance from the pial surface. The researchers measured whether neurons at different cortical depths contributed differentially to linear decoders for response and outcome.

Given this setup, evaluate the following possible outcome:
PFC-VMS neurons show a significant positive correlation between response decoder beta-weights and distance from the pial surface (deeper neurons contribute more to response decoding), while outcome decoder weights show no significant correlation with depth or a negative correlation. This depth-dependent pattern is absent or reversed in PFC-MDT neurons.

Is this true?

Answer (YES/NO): NO